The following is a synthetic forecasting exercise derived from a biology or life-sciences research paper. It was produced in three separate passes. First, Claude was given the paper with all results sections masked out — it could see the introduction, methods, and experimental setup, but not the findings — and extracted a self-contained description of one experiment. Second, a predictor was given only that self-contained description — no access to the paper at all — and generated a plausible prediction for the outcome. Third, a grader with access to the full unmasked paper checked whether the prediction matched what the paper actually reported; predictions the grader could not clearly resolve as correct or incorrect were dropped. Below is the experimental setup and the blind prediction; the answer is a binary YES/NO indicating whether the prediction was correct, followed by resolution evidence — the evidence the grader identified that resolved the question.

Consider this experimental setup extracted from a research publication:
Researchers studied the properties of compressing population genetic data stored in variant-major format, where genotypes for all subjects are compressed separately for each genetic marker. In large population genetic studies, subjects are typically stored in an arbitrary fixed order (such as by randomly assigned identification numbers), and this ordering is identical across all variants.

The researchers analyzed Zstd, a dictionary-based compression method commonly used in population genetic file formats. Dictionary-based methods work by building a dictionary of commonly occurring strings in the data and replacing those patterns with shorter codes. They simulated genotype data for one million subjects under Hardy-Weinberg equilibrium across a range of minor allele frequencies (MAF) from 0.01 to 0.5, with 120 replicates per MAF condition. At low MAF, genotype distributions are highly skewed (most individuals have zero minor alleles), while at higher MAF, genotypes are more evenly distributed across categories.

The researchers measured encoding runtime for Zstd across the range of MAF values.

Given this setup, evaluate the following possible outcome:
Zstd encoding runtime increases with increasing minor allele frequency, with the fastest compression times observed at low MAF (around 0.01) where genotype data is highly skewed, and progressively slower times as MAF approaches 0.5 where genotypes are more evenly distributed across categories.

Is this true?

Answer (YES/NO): YES